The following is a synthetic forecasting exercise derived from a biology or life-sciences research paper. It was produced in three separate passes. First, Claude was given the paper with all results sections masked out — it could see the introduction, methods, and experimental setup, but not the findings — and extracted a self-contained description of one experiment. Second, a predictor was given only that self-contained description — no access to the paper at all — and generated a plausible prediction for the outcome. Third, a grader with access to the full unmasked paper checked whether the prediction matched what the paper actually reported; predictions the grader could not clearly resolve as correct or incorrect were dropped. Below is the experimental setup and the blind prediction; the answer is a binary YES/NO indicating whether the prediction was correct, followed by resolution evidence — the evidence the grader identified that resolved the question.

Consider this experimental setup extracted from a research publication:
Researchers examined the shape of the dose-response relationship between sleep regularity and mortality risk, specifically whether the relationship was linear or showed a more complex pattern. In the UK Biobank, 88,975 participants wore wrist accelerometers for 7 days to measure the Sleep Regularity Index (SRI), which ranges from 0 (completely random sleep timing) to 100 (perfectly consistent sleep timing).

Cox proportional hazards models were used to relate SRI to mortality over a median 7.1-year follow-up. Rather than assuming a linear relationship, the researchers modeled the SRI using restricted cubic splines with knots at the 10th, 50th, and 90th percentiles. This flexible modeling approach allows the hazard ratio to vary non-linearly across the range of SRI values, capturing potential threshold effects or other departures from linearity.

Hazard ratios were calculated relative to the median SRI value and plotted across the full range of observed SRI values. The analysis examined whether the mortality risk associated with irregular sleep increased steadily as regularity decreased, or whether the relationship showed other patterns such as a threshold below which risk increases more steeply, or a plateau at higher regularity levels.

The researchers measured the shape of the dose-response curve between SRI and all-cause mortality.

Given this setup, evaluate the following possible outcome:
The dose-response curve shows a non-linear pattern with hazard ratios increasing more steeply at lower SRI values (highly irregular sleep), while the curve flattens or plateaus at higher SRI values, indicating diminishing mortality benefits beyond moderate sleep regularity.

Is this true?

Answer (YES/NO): YES